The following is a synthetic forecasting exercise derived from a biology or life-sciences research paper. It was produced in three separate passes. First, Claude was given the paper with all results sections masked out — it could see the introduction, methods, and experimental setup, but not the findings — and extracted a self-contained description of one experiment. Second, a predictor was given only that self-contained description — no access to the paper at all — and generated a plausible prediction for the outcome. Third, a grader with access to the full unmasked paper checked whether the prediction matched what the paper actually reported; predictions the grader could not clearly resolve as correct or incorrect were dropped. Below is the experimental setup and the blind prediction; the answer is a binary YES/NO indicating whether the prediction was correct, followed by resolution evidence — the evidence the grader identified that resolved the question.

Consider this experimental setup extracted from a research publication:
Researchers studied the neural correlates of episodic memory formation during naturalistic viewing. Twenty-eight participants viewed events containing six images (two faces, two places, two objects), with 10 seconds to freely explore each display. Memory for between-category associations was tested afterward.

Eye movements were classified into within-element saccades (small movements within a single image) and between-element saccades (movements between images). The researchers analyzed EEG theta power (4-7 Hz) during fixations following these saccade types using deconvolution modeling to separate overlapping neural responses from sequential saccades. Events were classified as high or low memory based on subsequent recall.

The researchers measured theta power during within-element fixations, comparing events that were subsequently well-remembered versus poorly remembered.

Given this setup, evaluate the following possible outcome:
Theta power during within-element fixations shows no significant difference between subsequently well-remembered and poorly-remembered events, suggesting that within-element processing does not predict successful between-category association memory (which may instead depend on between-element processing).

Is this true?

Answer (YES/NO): NO